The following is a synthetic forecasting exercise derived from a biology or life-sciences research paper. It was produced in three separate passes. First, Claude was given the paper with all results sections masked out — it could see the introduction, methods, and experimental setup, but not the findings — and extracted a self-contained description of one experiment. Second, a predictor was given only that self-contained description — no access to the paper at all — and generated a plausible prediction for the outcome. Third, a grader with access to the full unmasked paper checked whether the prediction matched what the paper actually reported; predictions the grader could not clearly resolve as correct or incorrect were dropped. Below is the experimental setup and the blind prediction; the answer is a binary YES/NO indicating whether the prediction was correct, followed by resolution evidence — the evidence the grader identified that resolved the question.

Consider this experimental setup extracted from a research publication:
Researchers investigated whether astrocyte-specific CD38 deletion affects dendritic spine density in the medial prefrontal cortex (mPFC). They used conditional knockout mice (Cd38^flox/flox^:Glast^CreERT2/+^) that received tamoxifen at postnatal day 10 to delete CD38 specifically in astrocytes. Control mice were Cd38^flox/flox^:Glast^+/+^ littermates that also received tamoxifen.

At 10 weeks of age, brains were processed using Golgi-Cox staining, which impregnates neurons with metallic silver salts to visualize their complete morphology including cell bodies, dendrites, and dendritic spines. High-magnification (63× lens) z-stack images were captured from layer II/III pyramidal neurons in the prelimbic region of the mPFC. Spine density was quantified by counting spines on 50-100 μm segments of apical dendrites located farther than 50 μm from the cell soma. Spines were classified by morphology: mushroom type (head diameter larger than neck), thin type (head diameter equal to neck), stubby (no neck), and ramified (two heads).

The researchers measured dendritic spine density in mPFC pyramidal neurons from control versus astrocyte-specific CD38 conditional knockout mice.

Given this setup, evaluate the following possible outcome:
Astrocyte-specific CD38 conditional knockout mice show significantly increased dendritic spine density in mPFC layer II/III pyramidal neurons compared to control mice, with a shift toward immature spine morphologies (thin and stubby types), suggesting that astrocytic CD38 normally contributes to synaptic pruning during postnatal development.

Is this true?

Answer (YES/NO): NO